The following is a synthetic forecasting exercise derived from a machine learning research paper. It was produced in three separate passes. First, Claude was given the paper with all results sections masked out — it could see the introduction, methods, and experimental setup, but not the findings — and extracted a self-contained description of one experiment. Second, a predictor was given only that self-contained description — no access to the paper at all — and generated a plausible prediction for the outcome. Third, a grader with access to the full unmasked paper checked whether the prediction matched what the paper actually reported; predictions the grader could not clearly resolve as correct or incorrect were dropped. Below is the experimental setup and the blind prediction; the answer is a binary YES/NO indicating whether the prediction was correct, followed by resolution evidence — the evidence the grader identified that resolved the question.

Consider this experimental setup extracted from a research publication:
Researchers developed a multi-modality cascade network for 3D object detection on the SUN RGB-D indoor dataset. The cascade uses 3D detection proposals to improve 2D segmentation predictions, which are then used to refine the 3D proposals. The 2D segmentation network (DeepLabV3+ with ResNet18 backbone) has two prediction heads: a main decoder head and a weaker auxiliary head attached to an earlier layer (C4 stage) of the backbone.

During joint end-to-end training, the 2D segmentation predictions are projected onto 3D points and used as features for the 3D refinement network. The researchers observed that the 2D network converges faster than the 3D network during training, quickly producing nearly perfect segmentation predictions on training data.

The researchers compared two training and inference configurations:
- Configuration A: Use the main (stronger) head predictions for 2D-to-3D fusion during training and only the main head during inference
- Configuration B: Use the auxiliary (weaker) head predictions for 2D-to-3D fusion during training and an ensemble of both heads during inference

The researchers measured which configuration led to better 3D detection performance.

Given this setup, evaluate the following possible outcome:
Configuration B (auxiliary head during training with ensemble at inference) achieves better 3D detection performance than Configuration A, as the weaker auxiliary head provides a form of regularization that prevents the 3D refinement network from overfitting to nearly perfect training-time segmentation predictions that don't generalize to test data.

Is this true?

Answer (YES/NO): YES